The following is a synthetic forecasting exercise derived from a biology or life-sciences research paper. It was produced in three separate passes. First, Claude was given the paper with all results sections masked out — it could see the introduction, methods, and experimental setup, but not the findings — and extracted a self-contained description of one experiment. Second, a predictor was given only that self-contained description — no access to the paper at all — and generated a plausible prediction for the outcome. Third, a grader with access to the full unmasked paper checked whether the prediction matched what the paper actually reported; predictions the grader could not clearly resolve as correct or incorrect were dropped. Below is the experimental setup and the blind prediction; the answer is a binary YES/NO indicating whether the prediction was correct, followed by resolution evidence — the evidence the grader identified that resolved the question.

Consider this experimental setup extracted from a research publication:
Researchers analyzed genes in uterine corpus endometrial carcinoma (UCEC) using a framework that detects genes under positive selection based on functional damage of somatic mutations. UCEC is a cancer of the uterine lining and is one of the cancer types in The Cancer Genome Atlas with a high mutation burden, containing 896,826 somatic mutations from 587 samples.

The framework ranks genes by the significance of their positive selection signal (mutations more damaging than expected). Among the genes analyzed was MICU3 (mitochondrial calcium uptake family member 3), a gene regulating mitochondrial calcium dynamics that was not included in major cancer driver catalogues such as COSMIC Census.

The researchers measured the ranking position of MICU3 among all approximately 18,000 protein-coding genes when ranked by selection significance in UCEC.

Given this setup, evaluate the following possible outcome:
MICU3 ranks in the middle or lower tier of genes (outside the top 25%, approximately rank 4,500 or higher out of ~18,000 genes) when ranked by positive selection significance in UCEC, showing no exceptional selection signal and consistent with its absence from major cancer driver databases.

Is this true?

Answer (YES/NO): NO